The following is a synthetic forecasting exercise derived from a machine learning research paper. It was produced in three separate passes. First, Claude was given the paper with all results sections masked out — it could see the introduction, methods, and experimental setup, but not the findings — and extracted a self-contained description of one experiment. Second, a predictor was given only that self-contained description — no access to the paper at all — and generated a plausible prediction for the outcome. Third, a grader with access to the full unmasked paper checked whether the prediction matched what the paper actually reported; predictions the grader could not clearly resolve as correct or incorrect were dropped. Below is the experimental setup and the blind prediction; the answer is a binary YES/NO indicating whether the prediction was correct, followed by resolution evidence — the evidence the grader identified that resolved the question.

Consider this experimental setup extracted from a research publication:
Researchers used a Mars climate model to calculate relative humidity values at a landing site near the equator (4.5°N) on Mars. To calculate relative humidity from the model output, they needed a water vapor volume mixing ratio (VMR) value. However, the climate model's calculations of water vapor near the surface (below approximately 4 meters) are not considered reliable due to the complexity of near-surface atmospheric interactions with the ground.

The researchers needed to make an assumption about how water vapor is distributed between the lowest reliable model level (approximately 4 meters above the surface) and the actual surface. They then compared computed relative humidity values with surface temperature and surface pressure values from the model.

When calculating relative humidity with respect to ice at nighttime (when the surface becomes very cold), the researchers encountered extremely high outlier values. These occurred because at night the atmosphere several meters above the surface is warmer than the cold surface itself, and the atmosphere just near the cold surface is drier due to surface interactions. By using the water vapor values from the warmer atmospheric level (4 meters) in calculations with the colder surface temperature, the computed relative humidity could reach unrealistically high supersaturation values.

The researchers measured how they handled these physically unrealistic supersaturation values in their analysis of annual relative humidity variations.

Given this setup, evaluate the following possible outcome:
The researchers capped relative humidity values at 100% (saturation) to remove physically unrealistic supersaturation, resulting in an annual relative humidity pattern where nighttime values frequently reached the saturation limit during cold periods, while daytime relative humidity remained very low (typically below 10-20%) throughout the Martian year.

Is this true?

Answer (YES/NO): NO